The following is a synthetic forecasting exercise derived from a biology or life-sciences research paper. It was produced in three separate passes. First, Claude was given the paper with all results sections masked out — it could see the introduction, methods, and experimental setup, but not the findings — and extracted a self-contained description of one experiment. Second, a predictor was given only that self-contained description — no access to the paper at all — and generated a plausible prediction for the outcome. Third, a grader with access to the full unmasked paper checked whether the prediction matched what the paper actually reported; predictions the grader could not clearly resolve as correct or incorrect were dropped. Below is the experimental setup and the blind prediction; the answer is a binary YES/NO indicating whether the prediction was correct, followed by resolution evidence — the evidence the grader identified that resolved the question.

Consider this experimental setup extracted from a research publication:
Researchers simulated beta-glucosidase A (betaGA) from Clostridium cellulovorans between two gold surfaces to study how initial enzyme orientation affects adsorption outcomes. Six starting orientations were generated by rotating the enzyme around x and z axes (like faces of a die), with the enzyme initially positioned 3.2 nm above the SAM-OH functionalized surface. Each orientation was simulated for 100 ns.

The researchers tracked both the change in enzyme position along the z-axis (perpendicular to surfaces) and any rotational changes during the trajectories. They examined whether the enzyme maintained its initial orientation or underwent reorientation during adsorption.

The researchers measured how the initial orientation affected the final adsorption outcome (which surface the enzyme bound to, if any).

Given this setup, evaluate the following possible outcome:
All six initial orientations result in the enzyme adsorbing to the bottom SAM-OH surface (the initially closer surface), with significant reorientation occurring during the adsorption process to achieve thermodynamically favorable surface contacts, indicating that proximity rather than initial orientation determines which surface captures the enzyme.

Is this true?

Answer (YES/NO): NO